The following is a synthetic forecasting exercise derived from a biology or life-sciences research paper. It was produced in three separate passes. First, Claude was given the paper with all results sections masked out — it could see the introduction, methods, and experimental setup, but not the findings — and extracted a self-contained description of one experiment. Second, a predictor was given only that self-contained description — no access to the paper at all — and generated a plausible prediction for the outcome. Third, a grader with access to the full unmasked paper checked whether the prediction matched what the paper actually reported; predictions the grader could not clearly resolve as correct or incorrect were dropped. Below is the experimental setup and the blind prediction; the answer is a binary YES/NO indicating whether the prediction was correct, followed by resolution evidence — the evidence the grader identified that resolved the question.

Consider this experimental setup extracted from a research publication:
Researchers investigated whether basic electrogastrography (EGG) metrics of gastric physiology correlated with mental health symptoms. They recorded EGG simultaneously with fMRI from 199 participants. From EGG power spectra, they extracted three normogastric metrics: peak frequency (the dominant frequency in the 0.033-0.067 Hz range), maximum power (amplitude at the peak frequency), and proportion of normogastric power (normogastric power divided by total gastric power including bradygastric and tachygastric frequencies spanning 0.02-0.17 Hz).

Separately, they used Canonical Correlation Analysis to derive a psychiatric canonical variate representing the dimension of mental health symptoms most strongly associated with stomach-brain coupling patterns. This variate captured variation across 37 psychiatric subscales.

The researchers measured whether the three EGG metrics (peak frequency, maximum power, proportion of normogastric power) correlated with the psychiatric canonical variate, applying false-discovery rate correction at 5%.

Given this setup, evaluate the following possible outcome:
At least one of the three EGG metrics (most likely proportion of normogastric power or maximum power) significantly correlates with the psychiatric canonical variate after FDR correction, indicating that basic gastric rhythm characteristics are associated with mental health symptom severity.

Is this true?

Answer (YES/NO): NO